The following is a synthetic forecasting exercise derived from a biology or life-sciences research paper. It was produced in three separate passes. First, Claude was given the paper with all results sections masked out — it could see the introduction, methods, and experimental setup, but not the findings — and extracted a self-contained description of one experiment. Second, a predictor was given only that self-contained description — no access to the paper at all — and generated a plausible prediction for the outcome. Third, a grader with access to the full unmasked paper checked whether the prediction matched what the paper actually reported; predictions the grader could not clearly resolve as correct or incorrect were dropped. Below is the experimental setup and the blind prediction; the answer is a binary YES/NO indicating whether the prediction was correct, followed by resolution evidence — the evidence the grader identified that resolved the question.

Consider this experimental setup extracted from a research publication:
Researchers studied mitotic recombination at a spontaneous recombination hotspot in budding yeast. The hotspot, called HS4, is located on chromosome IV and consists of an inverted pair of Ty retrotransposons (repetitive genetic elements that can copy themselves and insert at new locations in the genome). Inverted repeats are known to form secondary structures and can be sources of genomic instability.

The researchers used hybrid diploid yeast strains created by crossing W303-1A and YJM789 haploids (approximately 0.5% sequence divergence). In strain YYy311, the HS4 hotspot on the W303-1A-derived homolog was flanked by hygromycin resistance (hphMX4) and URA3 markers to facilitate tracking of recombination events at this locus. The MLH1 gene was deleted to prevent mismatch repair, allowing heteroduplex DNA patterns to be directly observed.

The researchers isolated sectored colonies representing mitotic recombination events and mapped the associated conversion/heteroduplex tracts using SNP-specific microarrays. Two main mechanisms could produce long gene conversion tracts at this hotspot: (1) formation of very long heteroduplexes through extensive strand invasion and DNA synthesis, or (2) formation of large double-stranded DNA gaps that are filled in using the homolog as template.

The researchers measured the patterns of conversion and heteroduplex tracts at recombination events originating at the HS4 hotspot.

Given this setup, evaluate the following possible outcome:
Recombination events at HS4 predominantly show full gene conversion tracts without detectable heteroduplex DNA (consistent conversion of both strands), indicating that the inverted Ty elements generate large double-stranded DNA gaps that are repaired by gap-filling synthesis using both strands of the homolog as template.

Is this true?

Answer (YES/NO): NO